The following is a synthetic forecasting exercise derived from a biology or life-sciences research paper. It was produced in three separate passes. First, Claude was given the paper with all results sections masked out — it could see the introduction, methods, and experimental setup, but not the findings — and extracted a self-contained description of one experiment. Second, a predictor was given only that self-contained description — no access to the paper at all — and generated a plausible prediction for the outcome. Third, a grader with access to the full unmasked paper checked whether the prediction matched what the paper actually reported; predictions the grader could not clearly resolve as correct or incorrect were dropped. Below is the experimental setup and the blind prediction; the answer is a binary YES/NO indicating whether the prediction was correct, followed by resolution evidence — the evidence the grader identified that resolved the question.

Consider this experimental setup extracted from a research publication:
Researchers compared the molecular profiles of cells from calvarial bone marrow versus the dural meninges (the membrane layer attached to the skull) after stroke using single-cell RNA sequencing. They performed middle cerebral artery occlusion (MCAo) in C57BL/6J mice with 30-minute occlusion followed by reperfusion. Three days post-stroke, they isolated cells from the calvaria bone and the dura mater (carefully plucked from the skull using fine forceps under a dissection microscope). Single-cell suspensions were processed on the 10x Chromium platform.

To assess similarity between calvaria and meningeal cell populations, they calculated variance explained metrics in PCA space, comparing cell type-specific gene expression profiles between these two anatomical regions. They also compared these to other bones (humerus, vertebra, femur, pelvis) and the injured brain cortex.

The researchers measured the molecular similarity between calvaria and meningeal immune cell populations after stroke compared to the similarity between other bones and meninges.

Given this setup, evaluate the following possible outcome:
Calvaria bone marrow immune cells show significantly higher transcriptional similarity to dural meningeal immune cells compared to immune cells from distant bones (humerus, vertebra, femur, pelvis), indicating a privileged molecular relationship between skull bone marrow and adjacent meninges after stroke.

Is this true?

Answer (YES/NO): YES